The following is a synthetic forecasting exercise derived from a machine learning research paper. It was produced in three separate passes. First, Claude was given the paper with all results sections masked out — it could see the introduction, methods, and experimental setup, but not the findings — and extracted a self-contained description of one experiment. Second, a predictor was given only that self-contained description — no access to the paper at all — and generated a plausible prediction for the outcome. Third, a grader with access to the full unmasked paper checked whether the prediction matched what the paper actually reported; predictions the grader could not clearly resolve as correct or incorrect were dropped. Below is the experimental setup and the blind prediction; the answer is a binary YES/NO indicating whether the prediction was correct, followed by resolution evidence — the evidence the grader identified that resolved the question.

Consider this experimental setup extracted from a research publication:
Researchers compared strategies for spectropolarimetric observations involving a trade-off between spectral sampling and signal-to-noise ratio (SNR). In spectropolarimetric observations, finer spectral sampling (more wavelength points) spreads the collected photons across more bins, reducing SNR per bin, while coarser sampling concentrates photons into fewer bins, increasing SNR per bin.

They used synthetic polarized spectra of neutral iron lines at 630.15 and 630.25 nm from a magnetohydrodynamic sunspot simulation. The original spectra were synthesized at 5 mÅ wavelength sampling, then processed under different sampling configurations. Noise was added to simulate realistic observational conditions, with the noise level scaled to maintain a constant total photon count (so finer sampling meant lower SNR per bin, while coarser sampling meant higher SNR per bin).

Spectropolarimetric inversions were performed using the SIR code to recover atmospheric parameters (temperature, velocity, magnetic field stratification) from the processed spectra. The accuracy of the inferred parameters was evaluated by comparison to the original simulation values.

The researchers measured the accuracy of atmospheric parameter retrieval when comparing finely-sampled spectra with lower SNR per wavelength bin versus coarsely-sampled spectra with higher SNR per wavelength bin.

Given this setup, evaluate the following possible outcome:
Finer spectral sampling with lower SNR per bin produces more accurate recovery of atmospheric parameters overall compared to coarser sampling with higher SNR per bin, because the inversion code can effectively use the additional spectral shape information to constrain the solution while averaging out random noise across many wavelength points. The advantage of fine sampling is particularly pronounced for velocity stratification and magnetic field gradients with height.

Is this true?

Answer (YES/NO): YES